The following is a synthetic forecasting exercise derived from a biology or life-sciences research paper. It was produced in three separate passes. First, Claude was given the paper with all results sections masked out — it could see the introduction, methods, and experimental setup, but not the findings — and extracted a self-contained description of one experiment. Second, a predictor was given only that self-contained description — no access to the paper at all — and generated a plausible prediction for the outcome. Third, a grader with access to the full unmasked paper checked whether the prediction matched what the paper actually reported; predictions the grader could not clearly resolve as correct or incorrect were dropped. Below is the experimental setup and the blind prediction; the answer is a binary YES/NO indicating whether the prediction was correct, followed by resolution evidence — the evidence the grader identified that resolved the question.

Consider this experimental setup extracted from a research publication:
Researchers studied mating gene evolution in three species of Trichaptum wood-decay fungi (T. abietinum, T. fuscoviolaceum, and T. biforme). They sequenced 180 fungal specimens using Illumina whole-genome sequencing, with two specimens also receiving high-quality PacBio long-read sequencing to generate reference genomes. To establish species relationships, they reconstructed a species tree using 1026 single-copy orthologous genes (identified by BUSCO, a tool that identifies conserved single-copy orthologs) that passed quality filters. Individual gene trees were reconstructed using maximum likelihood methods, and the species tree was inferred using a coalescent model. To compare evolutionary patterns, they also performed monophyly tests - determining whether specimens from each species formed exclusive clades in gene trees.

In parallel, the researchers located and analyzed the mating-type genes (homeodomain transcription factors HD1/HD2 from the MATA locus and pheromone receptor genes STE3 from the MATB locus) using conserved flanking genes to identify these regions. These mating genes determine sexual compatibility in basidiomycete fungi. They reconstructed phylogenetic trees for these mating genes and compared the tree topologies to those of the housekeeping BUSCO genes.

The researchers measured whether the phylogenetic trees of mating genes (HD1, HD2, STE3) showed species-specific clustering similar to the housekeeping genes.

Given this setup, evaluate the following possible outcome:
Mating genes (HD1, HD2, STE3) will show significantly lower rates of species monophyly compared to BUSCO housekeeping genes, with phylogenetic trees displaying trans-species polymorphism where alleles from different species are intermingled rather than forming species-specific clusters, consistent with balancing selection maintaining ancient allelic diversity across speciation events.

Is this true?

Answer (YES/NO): YES